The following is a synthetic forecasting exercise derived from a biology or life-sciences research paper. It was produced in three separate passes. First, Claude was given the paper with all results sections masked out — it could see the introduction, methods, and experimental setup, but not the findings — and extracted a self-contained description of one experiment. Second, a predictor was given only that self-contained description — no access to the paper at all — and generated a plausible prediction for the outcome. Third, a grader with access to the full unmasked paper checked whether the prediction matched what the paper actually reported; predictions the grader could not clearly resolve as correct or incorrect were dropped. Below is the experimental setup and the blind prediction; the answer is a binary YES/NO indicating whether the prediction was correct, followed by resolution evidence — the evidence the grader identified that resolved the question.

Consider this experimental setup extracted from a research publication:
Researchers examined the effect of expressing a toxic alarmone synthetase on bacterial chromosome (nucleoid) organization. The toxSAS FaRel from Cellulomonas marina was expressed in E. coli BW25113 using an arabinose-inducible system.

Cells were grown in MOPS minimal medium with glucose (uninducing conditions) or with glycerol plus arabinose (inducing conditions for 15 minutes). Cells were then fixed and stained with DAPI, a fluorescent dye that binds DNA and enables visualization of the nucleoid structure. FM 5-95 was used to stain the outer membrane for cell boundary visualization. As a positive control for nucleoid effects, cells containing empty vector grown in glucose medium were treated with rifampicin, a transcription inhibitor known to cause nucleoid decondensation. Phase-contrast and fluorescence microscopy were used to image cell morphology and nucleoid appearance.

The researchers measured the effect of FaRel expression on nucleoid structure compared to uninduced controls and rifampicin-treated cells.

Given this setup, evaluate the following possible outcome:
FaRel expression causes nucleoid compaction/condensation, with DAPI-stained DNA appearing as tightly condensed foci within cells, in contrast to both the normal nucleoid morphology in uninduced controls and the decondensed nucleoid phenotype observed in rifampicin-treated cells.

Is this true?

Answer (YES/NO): NO